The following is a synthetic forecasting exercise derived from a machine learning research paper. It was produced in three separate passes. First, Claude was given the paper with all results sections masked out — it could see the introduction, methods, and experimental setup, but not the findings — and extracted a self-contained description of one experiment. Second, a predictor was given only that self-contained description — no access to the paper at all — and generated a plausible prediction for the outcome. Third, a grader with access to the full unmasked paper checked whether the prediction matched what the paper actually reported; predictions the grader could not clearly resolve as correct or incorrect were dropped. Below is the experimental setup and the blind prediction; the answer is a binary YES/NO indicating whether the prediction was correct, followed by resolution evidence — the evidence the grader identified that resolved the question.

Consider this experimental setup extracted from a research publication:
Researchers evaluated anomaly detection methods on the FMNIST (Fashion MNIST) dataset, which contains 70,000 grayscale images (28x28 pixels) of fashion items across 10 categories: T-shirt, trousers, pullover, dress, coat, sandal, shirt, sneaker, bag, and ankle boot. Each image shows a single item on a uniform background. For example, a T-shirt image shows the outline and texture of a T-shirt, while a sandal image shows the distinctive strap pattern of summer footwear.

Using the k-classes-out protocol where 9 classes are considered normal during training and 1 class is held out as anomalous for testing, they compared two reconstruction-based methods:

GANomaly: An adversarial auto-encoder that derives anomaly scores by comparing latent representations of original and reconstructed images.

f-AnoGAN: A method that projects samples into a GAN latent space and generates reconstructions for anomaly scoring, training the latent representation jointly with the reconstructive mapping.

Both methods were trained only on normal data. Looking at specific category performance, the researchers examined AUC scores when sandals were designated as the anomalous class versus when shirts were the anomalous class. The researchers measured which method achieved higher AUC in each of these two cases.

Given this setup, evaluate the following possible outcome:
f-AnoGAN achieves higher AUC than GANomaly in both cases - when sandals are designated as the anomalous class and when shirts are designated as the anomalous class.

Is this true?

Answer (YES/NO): NO